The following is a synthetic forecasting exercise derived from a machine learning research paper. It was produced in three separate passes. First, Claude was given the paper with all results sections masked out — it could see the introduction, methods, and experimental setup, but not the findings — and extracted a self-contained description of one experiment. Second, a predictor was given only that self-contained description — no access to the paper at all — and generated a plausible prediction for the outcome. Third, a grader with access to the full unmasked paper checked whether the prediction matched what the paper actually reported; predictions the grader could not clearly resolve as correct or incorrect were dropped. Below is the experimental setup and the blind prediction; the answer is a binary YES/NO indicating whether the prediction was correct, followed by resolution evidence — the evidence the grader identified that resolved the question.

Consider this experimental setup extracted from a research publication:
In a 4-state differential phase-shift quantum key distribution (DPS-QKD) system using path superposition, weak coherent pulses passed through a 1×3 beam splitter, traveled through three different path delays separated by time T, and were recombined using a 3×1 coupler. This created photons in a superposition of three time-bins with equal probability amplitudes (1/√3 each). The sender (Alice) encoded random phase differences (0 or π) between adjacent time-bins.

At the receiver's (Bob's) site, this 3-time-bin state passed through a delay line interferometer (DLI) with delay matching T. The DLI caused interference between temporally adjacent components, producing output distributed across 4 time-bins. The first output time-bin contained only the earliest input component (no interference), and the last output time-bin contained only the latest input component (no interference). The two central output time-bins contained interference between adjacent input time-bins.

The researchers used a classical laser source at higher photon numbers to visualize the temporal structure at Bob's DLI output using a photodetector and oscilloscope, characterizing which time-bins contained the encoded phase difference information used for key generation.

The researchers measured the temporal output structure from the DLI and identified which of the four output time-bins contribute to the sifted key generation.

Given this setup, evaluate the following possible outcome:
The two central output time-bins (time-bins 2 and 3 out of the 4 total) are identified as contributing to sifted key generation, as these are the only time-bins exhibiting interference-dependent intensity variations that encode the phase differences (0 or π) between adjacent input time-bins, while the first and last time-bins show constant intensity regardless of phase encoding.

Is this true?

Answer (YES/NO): YES